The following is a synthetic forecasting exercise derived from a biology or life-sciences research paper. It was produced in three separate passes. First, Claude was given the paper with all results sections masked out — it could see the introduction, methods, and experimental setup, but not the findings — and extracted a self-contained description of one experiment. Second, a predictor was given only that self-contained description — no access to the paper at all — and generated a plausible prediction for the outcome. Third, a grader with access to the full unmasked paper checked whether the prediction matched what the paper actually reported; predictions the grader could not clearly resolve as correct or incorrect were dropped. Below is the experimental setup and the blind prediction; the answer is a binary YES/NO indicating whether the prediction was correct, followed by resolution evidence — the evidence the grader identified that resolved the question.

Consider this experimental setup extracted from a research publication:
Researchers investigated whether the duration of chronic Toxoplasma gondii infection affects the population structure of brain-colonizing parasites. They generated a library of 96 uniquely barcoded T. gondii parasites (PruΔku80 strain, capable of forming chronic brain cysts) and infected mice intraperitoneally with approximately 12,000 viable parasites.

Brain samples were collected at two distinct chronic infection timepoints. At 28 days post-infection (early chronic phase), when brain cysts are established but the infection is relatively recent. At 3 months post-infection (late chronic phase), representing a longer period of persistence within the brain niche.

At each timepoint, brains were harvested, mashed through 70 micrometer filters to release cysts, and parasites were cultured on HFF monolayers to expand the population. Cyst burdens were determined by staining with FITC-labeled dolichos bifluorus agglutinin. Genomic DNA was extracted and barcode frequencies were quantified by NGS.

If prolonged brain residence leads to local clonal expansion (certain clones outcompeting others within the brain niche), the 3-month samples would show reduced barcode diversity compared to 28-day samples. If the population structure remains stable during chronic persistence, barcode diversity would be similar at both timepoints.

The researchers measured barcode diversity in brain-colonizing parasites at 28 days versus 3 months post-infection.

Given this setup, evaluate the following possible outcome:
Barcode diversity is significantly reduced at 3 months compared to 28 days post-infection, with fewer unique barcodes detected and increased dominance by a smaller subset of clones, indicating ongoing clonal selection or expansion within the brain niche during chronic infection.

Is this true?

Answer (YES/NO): YES